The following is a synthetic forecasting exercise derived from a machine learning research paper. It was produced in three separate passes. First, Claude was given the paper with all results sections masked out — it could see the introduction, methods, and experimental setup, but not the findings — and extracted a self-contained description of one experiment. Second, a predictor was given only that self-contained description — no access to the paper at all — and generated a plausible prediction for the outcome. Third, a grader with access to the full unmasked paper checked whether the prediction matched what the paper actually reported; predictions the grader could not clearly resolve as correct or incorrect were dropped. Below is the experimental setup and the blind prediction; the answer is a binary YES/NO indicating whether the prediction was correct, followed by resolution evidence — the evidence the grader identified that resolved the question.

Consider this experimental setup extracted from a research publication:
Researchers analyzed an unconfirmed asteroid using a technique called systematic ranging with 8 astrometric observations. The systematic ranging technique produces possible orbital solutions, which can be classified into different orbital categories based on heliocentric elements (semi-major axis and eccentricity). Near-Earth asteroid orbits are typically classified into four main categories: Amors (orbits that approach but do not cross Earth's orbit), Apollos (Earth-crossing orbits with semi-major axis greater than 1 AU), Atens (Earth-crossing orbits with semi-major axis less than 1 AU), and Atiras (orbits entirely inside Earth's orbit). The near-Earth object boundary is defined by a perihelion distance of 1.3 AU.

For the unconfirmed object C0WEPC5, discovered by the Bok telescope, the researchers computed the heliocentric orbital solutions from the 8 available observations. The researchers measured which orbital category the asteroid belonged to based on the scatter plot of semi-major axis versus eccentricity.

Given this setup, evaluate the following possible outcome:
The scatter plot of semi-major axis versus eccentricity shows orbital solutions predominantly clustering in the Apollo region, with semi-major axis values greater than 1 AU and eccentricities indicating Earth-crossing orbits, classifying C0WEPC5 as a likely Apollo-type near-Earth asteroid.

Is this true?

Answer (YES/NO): YES